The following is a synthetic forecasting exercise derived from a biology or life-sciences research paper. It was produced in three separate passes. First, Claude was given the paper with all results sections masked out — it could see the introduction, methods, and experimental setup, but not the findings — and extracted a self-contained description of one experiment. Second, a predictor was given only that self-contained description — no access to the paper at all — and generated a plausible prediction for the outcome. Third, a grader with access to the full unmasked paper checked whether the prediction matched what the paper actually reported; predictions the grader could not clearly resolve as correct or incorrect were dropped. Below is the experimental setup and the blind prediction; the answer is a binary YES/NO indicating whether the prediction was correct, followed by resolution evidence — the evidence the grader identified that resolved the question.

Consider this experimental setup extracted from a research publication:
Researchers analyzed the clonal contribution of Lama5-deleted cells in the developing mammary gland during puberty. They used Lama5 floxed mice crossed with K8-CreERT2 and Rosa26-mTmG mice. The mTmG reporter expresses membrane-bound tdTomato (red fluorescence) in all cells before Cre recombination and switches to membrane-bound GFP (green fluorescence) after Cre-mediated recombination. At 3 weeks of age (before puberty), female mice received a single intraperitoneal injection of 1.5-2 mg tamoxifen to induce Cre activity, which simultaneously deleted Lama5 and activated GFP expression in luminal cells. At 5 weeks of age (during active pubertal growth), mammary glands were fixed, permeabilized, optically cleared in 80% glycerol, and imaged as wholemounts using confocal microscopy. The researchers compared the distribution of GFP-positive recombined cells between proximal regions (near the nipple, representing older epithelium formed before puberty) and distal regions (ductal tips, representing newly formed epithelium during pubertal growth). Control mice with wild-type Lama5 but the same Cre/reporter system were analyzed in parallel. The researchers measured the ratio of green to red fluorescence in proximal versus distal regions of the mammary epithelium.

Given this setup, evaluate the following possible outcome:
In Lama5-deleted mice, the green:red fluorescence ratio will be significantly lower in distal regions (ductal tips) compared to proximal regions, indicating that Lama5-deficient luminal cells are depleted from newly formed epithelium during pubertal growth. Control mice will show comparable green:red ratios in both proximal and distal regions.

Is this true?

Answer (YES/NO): NO